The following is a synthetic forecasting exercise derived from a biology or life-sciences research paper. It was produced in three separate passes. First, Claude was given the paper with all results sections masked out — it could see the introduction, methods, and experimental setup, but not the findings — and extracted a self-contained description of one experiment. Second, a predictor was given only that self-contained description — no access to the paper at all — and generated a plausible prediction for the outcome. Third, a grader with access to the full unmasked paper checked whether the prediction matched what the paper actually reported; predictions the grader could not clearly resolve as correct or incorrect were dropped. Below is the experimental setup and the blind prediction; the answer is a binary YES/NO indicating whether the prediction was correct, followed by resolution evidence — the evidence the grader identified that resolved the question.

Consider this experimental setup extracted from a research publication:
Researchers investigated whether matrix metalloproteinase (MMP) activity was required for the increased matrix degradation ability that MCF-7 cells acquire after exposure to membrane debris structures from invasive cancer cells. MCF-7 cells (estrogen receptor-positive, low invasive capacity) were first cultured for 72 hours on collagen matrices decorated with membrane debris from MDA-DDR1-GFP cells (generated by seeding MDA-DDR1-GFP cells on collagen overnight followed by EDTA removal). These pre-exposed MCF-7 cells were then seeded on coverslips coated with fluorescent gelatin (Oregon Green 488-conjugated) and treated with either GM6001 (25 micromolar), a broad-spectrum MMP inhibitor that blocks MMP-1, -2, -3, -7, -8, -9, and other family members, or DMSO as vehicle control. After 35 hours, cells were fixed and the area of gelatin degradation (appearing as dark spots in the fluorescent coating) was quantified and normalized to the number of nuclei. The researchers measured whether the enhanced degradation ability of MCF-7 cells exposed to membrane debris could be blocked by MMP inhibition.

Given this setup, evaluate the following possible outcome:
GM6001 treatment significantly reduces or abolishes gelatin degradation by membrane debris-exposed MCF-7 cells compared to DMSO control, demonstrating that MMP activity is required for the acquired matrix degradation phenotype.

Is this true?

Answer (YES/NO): YES